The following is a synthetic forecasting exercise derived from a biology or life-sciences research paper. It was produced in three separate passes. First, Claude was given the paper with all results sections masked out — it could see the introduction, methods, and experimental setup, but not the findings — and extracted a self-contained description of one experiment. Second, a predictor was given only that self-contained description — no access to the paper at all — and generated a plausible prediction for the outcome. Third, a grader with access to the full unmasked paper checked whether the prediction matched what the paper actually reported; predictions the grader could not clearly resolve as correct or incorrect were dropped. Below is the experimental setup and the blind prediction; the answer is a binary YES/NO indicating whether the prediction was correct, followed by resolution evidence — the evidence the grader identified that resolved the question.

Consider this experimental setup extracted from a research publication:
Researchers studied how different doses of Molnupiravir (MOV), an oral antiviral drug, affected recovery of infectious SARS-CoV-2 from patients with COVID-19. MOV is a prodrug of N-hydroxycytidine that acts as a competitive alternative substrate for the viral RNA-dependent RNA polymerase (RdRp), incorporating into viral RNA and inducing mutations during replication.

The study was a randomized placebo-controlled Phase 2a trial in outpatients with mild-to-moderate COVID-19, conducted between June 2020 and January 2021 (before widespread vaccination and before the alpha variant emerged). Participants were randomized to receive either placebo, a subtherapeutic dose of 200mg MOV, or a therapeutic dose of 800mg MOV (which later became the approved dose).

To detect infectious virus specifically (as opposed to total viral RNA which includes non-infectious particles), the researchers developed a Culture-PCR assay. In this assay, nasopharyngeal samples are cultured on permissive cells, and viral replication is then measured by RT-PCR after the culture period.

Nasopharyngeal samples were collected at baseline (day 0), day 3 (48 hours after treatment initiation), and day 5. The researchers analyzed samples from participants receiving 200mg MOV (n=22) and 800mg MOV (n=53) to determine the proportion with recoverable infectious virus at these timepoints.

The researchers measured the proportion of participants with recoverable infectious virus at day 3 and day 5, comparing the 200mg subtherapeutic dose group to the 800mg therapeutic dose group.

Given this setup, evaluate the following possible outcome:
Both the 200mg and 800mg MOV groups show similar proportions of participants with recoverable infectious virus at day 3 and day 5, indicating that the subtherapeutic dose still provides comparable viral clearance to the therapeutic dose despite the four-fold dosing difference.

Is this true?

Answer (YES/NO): NO